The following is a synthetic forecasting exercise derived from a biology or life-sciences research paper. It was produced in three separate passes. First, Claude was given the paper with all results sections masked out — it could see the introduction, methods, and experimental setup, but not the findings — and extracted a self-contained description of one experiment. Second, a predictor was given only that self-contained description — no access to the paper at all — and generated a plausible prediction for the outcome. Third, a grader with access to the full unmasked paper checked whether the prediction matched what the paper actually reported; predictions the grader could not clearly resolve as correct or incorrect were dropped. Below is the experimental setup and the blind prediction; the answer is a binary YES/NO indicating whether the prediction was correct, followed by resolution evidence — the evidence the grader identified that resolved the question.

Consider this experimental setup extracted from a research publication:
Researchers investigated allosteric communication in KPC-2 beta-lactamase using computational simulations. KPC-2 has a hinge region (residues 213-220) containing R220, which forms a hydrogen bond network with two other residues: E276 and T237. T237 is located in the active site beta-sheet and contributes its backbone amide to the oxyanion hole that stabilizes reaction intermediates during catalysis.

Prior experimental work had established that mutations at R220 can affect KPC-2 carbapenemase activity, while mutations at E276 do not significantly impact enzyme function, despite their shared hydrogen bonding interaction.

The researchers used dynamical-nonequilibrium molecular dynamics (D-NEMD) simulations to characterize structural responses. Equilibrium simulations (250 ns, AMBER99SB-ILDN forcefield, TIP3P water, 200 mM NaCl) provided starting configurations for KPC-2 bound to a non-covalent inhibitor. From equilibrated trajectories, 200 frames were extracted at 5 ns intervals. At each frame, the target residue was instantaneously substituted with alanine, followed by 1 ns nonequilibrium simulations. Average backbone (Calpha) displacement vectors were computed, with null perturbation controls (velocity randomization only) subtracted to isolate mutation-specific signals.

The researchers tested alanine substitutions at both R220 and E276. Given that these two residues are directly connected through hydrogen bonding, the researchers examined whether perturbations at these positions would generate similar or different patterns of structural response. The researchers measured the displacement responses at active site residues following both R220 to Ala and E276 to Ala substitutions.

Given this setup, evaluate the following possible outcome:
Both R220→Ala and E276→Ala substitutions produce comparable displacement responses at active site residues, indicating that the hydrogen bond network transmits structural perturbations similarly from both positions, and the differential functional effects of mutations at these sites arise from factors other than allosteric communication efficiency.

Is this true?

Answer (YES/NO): NO